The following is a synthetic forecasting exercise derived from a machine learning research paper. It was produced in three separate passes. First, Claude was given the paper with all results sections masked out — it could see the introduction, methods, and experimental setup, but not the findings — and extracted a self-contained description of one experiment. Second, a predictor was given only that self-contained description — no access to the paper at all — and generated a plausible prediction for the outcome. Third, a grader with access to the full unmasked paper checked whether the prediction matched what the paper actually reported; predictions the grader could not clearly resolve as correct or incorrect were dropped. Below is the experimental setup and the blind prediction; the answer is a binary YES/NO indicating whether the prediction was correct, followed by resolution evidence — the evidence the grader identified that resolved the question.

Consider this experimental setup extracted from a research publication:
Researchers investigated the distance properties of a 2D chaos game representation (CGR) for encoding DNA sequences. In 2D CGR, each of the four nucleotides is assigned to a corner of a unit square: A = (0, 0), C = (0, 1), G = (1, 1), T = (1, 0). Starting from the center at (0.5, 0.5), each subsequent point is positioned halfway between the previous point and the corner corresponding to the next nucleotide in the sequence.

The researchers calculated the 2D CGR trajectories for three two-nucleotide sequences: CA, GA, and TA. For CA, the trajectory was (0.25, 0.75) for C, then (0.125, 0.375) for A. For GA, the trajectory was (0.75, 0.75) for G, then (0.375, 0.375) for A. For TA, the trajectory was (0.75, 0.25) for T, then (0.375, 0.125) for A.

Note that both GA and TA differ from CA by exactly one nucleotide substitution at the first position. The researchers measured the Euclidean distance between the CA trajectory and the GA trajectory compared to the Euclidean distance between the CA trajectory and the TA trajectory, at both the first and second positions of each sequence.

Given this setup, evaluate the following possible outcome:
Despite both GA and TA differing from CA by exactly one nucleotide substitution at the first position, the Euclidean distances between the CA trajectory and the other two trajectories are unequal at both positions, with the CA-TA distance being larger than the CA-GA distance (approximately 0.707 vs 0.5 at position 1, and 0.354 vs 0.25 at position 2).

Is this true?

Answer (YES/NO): YES